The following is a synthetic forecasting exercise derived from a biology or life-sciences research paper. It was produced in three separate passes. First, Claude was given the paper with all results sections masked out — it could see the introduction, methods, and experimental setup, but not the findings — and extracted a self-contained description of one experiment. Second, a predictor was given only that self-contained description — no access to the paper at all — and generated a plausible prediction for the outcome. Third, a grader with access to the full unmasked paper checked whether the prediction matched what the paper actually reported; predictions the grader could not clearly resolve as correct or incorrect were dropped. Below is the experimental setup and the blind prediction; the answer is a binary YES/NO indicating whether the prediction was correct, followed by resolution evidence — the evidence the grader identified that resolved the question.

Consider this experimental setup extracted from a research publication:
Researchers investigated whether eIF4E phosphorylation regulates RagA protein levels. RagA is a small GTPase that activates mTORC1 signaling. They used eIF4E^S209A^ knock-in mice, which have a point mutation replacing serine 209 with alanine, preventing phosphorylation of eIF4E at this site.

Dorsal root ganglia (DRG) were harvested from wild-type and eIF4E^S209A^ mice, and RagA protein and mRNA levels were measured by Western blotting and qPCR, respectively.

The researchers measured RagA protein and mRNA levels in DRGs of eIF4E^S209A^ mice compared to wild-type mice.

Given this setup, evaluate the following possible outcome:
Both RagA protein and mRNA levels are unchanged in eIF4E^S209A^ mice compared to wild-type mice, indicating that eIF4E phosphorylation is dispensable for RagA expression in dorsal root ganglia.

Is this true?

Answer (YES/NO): NO